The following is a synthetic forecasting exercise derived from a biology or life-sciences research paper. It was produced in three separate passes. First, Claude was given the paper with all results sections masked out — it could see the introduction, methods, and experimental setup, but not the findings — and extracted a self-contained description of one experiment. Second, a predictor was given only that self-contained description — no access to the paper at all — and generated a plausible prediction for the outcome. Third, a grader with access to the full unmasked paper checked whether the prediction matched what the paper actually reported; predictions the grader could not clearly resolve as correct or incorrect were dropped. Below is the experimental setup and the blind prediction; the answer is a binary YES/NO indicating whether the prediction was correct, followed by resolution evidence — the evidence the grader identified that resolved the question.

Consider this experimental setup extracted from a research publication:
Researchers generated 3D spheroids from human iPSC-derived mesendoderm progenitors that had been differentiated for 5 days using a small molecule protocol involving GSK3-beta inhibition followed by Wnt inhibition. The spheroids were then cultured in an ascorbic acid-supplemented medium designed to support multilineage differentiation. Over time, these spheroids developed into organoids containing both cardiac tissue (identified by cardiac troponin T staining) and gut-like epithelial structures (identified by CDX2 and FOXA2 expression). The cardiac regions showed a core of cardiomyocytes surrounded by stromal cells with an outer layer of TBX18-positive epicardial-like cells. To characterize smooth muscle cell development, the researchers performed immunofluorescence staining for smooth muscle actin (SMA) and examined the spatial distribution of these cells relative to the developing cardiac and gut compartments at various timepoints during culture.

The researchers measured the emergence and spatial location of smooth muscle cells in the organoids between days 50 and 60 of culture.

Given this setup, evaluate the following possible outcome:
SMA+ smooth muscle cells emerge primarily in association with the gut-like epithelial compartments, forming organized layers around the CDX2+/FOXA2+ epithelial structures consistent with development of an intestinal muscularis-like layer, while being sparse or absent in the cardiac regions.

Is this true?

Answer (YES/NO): NO